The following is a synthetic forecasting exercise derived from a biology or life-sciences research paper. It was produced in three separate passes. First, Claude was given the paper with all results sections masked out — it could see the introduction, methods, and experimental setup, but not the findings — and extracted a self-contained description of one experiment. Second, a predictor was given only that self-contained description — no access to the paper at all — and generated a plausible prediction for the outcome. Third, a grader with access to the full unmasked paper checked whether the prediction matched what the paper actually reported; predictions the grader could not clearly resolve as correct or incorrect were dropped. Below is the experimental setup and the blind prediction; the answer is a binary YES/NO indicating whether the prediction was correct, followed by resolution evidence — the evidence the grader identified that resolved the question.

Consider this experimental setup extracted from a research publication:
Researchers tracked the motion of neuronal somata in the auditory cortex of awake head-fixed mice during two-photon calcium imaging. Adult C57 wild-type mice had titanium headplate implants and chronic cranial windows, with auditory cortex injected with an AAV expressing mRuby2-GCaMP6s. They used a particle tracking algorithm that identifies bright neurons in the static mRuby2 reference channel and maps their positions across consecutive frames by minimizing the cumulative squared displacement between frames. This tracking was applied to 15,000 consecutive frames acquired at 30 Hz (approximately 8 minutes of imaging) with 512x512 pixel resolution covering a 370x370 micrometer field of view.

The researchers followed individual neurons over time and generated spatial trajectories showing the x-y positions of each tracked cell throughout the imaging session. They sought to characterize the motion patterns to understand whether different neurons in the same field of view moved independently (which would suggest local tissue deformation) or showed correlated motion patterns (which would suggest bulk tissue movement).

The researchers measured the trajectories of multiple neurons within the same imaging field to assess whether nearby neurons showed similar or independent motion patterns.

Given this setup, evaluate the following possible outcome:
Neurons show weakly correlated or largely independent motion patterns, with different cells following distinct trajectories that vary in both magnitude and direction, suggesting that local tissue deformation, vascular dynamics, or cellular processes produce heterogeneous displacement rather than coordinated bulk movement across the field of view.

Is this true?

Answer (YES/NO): NO